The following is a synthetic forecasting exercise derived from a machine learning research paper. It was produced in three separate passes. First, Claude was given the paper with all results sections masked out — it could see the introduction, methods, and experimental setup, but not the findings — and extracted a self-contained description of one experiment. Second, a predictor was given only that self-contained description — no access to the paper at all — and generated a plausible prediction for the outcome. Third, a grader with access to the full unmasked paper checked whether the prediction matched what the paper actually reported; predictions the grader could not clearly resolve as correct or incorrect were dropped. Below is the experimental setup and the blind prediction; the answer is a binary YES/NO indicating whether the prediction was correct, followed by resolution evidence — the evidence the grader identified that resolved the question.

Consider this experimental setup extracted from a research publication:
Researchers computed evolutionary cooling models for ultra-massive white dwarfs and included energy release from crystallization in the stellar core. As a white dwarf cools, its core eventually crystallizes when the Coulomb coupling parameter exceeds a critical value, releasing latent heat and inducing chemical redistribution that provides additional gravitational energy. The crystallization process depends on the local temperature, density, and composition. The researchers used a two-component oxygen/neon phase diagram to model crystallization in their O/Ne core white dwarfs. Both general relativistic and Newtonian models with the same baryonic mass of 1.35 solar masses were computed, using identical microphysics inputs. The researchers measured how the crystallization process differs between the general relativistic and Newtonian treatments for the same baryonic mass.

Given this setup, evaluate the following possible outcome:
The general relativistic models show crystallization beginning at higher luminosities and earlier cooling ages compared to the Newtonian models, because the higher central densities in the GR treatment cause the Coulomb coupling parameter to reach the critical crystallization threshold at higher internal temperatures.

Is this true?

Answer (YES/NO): YES